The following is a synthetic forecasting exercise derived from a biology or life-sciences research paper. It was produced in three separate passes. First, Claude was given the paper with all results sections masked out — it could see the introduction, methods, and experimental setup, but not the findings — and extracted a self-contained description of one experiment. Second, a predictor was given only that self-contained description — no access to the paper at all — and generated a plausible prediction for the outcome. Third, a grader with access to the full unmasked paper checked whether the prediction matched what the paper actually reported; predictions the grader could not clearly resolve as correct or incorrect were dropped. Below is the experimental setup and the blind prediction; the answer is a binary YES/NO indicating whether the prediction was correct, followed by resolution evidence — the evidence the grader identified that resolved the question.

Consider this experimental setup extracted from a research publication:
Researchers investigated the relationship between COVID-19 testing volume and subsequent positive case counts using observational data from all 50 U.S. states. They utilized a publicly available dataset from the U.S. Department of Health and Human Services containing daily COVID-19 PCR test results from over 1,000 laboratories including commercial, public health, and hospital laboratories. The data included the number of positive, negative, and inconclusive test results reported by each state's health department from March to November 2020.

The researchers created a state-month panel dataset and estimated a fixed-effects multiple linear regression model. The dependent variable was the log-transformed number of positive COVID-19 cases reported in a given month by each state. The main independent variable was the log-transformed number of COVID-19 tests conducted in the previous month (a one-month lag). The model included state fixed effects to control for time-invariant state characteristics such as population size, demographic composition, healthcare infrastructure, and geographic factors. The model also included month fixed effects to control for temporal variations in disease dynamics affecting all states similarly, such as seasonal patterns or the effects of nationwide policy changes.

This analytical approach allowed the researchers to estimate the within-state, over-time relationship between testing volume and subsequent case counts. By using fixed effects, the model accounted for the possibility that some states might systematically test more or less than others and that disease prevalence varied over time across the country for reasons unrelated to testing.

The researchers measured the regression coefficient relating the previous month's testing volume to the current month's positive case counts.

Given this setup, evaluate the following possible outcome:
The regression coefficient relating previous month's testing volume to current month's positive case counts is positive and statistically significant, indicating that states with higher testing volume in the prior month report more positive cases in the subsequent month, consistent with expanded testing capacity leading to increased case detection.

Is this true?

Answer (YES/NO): NO